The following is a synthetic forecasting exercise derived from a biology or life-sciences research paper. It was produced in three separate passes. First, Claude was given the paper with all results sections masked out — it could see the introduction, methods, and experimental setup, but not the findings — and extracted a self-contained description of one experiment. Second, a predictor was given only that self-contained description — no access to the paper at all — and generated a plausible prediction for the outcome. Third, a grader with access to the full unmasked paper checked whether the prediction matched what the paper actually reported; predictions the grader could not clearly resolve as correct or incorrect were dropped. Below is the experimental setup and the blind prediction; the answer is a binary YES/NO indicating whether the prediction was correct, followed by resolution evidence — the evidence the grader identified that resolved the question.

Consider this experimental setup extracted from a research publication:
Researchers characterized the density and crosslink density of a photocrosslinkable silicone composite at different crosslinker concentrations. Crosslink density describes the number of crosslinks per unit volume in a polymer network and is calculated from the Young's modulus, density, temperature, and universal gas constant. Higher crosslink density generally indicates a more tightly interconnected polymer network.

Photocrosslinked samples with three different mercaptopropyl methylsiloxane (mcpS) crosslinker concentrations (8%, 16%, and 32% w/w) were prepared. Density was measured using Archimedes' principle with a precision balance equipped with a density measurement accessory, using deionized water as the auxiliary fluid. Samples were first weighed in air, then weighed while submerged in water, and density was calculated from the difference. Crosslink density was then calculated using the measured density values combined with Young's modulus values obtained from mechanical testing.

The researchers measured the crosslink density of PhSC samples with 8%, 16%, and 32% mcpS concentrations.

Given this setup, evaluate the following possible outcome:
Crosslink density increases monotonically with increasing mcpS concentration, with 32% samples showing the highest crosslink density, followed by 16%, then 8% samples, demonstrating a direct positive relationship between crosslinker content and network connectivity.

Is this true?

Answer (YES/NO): NO